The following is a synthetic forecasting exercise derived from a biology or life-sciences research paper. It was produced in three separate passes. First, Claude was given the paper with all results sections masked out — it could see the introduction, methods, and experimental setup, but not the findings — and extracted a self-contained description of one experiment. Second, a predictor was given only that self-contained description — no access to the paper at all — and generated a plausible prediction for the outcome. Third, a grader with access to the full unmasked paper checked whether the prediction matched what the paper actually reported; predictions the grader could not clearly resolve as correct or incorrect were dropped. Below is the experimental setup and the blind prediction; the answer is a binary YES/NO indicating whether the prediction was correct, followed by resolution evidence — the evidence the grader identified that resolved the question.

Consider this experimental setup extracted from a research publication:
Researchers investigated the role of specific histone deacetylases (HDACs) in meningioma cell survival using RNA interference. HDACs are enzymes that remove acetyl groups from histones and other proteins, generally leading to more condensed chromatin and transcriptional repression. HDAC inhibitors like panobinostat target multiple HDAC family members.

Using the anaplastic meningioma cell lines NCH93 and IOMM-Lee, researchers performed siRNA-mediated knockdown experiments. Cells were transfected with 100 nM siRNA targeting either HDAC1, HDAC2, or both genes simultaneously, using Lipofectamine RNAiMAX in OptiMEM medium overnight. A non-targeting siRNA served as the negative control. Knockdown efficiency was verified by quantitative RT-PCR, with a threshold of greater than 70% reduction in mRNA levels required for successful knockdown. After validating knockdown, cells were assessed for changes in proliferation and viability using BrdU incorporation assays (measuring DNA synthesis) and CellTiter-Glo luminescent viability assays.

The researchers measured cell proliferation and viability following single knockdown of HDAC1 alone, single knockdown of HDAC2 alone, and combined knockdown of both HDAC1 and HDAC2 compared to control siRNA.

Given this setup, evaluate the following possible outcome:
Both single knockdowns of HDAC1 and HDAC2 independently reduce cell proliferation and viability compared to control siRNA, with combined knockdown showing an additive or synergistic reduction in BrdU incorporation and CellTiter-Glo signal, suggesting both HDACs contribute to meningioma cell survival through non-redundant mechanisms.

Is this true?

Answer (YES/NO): NO